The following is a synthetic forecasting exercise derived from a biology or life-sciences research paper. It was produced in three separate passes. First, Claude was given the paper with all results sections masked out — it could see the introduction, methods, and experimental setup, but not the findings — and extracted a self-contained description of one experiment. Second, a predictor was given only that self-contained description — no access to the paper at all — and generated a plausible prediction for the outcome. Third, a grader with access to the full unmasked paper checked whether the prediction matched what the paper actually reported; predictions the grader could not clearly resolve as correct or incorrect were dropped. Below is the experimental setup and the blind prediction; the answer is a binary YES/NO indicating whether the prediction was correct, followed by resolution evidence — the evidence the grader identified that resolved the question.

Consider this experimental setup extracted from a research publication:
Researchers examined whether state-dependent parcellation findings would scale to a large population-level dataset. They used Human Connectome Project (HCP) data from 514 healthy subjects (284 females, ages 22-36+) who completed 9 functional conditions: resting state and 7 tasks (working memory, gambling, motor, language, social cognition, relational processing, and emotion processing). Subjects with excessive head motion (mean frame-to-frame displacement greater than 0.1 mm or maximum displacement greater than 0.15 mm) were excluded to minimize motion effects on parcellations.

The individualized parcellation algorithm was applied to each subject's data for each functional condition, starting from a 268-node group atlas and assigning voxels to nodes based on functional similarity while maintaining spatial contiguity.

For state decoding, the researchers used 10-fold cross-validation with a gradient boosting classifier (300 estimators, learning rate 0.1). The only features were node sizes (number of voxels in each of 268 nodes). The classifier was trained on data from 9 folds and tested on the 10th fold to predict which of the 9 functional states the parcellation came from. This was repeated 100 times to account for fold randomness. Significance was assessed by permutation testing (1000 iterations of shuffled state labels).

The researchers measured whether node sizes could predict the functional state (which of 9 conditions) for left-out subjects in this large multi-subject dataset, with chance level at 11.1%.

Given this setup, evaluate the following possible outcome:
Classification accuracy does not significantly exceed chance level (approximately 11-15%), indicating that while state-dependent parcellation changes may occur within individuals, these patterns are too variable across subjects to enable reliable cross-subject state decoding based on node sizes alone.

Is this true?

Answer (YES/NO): NO